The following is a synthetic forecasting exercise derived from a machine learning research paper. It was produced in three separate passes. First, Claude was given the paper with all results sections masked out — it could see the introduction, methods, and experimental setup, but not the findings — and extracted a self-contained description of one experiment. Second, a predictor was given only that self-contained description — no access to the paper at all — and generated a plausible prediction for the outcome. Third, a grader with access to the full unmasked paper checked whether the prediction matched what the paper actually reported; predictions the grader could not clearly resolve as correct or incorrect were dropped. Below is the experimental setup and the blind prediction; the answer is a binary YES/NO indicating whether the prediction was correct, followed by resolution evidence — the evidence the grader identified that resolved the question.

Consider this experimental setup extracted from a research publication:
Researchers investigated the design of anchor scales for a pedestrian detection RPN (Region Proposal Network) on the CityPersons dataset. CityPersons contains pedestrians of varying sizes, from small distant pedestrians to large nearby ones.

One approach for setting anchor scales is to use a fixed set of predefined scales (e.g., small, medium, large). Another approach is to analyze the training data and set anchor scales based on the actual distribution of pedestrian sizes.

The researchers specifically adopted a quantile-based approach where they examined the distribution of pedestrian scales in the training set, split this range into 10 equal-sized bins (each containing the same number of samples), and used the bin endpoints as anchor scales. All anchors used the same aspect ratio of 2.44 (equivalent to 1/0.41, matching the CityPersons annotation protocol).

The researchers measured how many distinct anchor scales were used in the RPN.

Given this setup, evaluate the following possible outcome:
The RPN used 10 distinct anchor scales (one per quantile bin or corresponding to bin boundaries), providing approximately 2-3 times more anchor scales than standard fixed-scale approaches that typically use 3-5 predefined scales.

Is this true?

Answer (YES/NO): NO